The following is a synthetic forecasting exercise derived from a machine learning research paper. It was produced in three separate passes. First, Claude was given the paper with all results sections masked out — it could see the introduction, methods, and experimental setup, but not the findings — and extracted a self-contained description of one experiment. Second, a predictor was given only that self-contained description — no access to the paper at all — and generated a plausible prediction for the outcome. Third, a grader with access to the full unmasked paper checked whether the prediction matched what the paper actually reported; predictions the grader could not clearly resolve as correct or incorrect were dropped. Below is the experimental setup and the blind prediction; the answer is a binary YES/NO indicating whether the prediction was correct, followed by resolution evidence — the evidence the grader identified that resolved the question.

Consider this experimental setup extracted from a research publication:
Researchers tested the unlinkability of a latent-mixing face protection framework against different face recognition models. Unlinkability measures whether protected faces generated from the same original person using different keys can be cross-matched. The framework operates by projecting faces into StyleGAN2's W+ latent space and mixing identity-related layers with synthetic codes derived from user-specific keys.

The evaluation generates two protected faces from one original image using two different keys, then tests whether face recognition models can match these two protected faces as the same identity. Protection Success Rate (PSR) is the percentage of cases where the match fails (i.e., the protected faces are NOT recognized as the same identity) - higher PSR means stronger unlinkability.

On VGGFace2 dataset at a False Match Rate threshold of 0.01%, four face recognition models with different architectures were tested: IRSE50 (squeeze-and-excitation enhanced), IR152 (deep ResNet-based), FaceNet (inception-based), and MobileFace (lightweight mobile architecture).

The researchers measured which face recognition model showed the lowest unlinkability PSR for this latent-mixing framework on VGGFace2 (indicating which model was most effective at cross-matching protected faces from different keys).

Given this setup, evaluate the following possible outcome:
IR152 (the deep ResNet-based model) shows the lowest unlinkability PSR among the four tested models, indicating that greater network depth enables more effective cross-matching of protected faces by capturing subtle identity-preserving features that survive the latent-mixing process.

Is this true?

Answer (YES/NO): NO